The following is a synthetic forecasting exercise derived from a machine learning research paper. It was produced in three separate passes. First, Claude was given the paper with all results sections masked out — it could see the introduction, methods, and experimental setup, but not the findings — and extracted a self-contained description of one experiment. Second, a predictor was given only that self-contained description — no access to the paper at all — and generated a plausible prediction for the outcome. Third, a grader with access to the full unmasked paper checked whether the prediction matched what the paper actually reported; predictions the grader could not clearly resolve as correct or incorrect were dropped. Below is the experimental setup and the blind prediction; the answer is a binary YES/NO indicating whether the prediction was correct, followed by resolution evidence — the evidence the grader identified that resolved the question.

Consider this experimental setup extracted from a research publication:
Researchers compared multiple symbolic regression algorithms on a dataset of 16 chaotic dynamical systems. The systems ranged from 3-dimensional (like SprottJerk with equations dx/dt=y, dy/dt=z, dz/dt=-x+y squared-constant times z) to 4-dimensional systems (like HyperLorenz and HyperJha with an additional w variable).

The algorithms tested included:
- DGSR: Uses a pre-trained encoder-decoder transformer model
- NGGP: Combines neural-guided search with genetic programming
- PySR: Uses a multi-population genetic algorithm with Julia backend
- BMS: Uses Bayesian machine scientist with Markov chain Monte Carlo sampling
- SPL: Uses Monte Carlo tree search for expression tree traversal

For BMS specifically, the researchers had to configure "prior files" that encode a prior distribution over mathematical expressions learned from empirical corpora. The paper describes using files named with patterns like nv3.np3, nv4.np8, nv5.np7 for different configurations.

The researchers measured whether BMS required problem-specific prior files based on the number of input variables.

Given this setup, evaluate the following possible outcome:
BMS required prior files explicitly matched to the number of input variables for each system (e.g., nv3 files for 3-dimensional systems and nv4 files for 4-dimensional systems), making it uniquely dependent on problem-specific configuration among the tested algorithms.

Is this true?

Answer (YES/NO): YES